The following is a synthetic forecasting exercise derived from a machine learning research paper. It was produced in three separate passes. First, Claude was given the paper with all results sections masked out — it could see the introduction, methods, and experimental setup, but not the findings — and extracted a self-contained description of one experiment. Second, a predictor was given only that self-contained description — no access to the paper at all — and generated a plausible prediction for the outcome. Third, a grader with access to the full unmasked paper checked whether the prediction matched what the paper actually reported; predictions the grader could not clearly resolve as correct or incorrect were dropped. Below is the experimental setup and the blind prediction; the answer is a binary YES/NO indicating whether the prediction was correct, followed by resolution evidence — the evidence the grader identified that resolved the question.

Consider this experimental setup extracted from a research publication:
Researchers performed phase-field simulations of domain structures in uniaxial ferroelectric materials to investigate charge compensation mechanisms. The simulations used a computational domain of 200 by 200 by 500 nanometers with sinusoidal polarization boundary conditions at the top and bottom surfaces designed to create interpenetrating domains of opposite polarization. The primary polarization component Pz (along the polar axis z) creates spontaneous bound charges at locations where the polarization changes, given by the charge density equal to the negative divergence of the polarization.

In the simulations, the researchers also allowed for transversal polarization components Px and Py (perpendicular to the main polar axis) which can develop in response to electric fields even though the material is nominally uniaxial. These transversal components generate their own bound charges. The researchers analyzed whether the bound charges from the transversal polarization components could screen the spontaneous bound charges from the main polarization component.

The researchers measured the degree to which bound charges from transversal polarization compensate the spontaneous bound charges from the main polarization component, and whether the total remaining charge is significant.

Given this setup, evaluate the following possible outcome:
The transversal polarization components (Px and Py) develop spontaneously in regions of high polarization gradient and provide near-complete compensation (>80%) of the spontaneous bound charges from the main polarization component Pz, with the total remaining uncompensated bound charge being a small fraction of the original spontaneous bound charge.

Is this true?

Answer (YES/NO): YES